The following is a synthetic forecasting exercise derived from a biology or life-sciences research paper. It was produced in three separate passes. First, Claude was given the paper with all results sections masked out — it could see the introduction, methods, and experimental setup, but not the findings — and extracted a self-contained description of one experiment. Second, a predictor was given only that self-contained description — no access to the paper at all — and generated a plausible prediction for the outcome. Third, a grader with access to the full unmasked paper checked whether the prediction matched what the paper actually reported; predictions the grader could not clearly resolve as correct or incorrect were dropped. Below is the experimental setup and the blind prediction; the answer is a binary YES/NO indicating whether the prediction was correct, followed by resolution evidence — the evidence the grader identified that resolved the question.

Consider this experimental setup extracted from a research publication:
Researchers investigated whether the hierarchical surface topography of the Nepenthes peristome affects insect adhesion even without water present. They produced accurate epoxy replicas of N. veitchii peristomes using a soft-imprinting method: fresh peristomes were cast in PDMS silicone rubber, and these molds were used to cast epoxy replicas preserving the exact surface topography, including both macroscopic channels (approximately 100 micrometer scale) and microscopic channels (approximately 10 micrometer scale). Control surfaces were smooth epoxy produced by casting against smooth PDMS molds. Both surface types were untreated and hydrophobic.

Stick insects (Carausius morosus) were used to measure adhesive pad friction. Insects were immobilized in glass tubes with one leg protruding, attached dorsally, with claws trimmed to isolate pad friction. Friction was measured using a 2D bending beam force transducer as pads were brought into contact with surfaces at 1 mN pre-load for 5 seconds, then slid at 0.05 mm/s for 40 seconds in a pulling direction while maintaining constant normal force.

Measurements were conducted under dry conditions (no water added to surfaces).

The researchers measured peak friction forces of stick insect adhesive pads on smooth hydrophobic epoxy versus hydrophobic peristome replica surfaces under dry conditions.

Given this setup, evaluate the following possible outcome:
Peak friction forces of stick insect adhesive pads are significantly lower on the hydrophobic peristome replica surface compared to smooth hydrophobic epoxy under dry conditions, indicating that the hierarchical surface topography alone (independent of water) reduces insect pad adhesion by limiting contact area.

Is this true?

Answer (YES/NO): YES